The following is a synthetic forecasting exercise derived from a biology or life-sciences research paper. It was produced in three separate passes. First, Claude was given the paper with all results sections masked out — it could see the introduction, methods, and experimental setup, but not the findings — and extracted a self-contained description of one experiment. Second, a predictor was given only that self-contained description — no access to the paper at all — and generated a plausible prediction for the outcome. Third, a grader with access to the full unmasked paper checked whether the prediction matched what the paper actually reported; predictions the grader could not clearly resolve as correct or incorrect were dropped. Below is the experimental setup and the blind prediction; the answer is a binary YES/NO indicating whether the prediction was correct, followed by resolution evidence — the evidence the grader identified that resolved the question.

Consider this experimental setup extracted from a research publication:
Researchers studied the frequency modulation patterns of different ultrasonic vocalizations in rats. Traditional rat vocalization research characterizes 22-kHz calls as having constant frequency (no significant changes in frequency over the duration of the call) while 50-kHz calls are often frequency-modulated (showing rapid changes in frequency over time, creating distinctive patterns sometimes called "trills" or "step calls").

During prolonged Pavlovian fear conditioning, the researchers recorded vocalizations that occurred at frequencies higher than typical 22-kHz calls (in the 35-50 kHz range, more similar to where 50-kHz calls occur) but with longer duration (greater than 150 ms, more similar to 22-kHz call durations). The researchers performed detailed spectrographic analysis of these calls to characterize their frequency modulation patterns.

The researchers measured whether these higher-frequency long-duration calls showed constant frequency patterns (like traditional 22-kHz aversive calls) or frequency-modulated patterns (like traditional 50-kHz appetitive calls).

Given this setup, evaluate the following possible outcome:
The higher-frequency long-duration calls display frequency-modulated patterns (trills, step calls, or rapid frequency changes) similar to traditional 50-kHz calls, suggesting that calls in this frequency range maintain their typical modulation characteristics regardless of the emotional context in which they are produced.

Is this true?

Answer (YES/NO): NO